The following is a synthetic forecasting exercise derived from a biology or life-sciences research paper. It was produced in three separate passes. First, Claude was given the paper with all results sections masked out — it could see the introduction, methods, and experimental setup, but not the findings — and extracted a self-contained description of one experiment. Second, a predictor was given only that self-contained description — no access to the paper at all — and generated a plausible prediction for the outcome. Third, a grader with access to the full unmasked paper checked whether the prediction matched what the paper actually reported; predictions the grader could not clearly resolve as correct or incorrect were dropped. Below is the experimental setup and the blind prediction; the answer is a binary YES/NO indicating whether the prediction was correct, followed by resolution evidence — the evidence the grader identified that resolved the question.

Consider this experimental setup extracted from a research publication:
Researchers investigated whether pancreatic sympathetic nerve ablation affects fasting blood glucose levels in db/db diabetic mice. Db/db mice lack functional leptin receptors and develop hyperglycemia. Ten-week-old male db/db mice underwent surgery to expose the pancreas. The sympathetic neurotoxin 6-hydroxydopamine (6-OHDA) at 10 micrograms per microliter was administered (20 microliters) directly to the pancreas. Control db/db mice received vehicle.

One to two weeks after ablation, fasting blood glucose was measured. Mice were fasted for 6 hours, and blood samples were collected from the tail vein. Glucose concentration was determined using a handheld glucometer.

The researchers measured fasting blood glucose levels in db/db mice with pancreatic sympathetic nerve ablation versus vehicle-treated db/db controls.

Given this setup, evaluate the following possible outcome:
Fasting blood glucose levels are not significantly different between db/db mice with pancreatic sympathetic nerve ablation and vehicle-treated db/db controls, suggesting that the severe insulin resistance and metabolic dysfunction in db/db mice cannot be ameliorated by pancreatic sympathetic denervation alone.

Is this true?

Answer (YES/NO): NO